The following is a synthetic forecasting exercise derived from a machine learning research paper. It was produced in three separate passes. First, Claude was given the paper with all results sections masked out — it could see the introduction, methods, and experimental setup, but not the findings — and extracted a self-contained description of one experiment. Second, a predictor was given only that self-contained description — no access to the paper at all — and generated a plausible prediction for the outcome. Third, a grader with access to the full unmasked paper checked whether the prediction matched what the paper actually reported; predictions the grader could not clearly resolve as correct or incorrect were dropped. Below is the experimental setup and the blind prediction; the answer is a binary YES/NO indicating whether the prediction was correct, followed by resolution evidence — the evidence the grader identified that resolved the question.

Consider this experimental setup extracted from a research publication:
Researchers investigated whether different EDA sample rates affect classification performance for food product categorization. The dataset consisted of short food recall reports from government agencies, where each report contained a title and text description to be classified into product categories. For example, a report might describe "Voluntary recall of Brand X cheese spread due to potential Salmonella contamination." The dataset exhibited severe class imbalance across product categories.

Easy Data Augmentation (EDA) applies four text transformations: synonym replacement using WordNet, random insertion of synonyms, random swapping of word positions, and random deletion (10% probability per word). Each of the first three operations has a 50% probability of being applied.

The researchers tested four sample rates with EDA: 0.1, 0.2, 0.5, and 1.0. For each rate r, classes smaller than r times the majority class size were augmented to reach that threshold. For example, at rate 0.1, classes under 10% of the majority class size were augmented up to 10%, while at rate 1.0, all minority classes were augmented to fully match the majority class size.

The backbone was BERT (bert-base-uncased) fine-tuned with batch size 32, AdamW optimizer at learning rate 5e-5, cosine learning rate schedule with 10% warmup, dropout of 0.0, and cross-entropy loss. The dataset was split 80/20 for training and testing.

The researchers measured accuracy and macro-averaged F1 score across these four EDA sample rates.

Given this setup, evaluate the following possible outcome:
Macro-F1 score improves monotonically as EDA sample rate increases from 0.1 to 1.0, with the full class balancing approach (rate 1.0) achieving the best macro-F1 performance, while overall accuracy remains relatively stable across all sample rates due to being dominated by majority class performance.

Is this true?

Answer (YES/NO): NO